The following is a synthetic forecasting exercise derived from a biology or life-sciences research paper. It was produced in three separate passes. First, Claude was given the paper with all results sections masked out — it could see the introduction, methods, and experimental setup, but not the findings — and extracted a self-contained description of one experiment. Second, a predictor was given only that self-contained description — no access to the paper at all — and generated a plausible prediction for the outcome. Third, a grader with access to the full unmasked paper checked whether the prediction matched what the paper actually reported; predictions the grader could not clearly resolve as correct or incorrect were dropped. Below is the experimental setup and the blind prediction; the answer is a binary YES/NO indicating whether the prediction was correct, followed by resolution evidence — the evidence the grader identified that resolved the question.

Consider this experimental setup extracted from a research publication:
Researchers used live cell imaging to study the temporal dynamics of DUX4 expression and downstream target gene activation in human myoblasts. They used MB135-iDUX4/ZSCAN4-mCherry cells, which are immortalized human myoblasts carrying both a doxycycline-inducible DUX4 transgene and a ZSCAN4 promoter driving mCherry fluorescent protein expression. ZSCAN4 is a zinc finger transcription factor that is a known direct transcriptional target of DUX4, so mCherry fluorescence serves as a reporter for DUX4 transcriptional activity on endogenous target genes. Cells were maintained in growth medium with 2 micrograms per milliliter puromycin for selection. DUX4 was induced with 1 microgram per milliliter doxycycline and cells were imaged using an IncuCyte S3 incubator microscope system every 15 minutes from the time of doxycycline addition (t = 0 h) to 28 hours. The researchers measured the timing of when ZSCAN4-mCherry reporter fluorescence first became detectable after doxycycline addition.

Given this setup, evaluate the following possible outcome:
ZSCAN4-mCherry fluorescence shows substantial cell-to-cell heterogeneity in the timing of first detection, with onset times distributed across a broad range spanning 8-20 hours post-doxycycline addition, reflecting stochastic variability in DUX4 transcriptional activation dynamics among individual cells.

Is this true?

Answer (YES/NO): NO